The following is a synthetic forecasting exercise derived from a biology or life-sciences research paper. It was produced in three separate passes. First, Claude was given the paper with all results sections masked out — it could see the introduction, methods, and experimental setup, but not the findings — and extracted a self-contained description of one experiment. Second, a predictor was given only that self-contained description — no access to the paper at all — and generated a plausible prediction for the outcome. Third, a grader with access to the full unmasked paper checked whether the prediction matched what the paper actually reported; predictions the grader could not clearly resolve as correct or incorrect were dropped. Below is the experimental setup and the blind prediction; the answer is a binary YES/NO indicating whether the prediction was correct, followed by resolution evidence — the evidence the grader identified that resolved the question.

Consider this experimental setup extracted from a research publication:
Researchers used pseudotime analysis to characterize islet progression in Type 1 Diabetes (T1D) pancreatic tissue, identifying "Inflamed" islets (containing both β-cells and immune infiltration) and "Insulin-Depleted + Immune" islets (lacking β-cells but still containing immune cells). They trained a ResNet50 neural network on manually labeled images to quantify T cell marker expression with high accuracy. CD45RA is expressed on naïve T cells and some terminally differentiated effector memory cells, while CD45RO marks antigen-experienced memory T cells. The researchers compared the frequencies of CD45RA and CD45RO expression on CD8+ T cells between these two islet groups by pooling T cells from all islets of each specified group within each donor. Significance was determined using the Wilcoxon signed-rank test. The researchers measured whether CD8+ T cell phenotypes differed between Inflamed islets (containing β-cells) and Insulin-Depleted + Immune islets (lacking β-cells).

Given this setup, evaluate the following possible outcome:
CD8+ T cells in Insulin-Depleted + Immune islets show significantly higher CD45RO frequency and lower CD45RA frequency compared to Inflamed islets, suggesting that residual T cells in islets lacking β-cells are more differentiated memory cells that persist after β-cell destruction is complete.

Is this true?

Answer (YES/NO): NO